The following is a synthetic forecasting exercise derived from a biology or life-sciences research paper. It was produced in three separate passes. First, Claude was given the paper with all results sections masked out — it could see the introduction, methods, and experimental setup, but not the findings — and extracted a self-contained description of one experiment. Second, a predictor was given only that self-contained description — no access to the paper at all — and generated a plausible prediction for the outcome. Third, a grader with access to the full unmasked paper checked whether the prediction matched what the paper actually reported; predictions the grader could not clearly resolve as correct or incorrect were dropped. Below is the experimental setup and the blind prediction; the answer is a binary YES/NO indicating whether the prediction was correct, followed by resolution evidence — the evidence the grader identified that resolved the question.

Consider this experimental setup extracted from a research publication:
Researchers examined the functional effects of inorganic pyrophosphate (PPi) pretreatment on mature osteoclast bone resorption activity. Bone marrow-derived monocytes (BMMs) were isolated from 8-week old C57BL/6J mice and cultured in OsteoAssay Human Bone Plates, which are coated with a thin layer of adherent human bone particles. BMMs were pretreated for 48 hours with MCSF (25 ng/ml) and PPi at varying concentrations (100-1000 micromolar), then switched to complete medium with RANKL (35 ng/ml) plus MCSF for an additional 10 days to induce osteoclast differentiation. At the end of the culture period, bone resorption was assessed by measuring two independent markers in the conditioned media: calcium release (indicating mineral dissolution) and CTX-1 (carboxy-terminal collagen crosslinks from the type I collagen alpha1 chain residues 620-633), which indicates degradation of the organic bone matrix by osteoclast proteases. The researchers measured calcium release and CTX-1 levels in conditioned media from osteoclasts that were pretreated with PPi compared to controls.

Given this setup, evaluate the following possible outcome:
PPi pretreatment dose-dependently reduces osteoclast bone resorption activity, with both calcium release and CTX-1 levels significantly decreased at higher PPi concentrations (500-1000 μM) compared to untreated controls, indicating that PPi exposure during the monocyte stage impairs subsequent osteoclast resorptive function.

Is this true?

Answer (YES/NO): NO